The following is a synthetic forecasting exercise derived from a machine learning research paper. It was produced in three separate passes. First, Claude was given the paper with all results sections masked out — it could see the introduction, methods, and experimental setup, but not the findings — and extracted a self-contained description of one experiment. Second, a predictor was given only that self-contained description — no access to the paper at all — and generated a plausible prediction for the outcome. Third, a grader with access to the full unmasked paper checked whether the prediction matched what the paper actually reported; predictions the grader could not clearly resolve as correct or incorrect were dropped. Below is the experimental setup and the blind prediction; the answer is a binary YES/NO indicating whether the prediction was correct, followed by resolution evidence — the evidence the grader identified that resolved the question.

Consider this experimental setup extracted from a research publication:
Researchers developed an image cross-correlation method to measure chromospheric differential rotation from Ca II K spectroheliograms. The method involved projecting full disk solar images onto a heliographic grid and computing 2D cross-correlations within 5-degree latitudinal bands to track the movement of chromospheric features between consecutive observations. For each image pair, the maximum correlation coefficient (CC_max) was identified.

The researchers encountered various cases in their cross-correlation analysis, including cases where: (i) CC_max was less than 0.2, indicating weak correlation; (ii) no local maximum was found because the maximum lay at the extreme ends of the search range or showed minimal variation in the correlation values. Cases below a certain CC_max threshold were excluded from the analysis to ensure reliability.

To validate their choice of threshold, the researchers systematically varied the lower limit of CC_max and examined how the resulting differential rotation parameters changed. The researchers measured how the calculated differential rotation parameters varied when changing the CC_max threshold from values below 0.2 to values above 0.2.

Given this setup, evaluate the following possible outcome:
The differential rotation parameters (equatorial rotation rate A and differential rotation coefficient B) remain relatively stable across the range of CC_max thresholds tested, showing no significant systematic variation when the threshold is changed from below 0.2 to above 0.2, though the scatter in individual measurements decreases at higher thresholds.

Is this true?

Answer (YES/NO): NO